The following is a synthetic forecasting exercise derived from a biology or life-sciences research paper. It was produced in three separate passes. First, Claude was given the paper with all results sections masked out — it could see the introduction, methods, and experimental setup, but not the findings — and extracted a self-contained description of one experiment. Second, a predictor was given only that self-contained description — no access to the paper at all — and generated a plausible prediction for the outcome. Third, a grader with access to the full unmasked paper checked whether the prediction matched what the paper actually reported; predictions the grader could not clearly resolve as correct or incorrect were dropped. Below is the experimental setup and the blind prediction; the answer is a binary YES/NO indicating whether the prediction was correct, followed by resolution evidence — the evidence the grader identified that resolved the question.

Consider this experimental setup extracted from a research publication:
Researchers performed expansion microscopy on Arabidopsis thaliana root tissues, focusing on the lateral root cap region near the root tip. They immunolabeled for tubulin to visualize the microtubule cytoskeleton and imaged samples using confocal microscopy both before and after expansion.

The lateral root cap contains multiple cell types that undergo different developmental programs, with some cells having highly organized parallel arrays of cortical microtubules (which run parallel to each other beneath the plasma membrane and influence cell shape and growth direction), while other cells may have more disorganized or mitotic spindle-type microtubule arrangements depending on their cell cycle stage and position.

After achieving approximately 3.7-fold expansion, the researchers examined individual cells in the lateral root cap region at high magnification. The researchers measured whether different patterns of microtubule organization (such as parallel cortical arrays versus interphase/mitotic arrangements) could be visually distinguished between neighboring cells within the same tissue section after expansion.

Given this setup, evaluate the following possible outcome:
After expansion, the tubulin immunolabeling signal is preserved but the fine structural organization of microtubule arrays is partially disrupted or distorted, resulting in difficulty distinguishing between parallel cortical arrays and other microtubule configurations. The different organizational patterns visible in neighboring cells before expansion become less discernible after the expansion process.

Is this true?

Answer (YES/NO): NO